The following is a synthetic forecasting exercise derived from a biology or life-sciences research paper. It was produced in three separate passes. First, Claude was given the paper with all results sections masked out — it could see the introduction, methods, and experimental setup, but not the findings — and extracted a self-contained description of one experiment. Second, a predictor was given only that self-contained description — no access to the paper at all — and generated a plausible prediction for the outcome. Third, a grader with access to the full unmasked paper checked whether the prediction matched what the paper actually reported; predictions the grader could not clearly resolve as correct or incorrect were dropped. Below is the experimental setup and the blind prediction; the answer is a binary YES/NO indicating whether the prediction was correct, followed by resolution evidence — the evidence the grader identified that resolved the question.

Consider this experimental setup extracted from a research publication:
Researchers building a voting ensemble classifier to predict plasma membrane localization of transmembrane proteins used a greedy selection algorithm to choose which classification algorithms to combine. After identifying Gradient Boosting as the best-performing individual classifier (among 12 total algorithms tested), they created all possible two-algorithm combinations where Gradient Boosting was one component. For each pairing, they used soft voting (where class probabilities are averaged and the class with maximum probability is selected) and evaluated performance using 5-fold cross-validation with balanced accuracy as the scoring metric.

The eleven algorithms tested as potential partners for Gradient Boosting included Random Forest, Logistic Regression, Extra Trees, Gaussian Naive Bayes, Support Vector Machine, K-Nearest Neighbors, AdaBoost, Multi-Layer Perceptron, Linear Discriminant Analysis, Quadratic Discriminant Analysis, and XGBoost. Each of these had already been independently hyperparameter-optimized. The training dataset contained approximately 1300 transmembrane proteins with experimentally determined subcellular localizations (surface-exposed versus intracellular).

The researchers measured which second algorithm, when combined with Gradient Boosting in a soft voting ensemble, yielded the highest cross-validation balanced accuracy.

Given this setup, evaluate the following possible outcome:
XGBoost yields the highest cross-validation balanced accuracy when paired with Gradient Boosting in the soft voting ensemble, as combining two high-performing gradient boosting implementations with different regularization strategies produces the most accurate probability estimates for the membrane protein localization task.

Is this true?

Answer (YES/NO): NO